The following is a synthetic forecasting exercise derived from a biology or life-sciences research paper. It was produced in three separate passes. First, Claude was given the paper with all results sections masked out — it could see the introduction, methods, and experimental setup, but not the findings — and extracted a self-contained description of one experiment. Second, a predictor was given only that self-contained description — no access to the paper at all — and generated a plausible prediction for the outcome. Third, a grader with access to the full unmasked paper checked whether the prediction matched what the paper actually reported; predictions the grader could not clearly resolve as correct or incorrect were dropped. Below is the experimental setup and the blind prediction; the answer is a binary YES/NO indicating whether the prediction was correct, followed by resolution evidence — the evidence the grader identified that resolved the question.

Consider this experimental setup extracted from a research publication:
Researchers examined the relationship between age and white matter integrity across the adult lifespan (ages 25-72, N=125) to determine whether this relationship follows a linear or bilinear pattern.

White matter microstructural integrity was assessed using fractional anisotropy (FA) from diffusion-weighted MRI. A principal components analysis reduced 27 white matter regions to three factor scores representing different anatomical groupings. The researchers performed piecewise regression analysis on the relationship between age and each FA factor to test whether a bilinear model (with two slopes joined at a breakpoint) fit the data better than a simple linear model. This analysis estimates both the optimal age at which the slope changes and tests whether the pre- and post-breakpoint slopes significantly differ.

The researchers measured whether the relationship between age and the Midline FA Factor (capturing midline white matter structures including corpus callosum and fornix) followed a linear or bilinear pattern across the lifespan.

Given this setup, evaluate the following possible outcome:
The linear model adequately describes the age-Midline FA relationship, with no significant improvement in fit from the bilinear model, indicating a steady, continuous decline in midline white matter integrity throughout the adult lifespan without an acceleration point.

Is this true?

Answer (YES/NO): NO